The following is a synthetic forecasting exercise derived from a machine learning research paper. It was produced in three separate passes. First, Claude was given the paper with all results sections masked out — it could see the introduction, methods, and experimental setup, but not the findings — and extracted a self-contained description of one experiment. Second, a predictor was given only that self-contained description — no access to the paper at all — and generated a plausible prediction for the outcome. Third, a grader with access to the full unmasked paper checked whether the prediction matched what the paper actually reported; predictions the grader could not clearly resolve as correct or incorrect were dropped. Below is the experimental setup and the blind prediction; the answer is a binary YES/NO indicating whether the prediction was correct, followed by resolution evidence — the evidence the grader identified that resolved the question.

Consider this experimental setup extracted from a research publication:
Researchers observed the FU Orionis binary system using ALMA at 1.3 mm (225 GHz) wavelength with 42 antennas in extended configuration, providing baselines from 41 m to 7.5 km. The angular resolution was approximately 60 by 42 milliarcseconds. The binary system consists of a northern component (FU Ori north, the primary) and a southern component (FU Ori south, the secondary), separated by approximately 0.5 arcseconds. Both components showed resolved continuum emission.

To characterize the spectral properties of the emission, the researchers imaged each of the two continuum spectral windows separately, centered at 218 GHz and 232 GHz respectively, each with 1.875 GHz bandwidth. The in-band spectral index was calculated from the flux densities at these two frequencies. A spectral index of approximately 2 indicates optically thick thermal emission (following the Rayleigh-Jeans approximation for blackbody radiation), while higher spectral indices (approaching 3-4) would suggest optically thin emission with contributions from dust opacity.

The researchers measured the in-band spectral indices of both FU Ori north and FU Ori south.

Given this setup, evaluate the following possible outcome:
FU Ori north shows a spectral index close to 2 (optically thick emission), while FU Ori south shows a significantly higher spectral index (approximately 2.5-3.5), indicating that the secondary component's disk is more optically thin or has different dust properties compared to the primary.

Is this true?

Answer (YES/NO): NO